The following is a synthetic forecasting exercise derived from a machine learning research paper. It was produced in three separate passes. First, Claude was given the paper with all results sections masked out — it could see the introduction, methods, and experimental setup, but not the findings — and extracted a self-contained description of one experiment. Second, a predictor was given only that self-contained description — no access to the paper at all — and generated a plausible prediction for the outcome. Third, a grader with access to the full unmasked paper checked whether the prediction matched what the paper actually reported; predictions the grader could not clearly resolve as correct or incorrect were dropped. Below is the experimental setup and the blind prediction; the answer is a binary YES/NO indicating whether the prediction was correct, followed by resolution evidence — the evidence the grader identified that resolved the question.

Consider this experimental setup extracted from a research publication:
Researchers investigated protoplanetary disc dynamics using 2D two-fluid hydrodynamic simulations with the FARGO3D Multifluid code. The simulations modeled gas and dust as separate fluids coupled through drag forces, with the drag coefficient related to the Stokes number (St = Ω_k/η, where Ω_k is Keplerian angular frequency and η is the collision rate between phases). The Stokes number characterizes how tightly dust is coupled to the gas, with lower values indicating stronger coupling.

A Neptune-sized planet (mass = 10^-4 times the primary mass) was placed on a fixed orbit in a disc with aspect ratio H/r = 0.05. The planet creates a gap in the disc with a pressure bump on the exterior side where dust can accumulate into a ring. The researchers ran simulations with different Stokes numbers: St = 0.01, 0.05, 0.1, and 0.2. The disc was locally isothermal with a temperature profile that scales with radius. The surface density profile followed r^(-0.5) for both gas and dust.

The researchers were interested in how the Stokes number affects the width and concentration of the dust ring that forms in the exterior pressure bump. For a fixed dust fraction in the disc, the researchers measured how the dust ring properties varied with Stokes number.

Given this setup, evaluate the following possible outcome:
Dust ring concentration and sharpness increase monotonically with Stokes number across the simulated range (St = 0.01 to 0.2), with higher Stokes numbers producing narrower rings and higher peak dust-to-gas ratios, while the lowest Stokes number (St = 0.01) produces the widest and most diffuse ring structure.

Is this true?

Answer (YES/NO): NO